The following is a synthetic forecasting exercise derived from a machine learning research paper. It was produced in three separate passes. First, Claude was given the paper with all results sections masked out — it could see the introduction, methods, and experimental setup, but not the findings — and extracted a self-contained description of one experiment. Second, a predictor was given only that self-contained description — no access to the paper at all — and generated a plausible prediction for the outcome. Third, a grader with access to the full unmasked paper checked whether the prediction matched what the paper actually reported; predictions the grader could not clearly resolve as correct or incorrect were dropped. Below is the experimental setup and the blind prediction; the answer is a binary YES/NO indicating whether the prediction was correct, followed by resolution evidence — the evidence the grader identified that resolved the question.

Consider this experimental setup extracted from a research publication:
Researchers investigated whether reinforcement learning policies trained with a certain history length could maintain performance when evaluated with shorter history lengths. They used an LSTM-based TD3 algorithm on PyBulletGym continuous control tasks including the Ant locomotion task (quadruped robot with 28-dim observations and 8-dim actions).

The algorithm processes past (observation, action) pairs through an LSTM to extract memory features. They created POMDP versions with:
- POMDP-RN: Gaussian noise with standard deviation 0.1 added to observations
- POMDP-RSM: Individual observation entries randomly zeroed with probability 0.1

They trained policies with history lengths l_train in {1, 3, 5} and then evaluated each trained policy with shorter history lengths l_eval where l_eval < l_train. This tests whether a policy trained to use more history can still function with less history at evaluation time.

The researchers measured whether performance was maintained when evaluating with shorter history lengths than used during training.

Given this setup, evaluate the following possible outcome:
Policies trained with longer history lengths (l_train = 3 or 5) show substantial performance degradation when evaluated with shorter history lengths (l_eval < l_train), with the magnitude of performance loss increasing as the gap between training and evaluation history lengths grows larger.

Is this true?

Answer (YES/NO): NO